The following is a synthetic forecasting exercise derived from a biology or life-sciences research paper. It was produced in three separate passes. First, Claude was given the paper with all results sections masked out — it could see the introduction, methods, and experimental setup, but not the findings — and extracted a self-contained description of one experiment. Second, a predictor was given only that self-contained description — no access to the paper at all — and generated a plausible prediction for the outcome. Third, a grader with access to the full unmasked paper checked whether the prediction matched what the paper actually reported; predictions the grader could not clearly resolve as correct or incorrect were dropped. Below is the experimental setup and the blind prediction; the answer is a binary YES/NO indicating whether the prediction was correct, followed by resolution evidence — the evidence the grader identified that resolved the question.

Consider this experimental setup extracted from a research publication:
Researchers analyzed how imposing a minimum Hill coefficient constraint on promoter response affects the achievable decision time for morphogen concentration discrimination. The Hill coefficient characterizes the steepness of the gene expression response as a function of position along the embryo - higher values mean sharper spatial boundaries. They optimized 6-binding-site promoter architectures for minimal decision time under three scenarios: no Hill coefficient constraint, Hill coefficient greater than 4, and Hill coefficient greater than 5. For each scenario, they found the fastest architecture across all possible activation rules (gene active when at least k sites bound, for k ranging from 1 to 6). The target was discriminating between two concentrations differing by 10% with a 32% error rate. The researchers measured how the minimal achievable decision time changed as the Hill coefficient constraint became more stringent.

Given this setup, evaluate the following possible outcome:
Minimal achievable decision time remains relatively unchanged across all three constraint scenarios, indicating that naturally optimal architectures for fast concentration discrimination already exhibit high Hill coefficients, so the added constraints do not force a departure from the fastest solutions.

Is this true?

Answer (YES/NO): NO